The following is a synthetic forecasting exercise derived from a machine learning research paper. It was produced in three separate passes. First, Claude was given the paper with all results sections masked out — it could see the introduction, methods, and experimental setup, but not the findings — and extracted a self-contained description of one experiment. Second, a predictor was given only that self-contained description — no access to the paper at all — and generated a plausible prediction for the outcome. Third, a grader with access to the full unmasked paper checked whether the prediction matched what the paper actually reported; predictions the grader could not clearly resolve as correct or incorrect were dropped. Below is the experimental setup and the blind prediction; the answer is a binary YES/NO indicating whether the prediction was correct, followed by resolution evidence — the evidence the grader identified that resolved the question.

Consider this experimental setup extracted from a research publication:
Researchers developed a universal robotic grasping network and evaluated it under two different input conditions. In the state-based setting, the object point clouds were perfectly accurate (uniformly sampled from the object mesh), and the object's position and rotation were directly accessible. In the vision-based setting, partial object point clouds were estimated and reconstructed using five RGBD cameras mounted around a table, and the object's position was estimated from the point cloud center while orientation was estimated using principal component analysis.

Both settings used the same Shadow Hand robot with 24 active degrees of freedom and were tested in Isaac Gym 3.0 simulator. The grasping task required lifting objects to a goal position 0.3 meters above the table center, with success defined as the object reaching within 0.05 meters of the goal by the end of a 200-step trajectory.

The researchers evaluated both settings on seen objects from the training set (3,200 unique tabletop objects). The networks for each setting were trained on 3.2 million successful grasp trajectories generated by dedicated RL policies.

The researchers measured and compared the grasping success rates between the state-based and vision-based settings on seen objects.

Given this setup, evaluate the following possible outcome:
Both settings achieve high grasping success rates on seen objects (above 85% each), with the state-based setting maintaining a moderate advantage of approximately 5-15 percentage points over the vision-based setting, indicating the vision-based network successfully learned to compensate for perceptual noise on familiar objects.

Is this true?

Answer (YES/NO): NO